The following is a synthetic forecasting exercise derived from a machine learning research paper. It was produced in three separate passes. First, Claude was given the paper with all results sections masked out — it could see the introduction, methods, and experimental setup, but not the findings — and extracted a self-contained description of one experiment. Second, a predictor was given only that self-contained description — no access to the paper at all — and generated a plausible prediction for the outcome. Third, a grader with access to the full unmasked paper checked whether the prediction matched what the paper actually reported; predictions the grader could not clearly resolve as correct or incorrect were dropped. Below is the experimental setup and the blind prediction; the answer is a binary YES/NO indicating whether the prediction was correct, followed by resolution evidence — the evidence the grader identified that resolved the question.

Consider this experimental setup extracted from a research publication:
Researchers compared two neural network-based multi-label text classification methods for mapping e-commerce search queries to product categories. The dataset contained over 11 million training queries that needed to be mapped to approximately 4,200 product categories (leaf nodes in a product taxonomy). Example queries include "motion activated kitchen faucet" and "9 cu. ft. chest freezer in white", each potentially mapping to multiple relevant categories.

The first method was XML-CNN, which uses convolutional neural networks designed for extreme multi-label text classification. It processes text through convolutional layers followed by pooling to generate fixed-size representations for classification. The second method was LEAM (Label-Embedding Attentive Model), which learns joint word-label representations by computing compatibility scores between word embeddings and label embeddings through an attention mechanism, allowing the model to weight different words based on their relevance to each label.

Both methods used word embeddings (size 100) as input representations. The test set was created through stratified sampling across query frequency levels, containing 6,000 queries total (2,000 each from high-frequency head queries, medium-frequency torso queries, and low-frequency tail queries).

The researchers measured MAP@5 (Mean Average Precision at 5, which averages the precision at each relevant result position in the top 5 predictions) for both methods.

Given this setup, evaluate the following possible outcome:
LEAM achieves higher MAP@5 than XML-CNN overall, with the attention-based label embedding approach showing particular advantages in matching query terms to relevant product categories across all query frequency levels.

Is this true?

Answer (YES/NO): NO